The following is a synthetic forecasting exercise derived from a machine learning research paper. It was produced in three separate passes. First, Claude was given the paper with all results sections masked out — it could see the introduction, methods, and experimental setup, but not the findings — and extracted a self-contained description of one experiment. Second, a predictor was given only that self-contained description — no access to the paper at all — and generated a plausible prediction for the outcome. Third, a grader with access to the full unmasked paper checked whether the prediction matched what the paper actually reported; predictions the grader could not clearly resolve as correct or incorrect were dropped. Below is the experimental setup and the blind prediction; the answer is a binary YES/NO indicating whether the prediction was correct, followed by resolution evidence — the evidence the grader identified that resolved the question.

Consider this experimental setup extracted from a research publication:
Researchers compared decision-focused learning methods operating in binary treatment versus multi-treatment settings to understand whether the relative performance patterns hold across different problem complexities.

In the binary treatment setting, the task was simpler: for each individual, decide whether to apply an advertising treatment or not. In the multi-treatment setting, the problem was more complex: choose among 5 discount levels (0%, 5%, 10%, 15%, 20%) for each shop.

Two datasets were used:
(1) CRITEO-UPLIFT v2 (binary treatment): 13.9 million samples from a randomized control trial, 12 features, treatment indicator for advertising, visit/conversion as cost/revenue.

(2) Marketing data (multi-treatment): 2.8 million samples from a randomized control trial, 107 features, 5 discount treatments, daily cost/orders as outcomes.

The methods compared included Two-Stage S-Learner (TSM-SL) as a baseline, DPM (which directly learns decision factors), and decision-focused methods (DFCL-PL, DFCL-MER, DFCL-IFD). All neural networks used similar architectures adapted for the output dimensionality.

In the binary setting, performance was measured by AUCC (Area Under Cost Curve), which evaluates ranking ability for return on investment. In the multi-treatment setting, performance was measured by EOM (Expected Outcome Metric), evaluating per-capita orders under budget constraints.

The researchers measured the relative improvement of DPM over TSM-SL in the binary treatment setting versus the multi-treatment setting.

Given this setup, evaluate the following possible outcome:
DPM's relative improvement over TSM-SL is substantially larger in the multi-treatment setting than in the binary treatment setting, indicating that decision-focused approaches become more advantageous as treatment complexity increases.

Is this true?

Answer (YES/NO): NO